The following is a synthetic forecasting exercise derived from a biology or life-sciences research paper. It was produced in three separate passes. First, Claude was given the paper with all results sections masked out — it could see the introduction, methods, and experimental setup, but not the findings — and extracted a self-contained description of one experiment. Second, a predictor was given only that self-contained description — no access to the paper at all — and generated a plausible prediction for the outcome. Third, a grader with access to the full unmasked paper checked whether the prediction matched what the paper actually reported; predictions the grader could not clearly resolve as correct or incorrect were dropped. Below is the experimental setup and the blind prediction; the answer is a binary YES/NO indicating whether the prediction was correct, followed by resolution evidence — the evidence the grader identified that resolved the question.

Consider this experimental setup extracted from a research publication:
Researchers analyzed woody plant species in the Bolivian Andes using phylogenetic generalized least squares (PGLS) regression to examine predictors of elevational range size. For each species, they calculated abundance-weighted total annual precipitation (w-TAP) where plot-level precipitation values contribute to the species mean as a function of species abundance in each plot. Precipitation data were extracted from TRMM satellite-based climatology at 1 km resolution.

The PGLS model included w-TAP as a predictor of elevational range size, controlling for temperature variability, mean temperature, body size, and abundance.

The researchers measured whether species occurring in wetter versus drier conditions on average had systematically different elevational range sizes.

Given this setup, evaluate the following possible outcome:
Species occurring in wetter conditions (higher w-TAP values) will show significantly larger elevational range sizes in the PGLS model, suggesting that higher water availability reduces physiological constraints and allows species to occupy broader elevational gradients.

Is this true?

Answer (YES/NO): YES